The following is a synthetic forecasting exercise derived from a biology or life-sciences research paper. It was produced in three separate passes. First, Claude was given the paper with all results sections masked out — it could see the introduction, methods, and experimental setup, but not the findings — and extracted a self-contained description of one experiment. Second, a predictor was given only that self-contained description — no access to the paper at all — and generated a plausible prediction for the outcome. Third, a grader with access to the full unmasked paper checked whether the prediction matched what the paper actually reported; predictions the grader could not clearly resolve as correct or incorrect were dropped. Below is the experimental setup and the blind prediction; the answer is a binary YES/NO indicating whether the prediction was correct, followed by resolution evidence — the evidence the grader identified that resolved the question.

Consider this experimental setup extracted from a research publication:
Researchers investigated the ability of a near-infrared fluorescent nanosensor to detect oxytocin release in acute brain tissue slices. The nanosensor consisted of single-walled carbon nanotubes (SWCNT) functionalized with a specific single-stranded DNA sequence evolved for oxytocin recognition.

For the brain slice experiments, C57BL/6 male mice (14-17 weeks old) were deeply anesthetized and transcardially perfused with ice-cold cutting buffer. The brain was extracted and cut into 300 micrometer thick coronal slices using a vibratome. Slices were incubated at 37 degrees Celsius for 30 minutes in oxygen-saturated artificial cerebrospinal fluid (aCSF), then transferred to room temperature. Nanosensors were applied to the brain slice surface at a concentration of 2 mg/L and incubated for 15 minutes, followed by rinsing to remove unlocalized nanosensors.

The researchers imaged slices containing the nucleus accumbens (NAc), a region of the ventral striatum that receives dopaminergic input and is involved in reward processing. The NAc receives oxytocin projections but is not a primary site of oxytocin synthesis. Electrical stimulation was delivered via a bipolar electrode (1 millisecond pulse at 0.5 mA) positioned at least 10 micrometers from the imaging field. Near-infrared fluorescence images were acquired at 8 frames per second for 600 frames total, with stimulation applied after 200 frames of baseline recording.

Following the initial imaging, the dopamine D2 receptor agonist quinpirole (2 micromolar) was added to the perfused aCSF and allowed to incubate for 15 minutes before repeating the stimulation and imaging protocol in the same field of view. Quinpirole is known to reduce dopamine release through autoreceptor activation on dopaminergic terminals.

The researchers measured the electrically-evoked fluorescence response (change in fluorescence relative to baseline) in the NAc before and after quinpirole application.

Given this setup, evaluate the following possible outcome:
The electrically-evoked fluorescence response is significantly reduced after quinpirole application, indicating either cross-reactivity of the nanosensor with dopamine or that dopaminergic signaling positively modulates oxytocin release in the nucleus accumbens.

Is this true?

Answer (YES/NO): YES